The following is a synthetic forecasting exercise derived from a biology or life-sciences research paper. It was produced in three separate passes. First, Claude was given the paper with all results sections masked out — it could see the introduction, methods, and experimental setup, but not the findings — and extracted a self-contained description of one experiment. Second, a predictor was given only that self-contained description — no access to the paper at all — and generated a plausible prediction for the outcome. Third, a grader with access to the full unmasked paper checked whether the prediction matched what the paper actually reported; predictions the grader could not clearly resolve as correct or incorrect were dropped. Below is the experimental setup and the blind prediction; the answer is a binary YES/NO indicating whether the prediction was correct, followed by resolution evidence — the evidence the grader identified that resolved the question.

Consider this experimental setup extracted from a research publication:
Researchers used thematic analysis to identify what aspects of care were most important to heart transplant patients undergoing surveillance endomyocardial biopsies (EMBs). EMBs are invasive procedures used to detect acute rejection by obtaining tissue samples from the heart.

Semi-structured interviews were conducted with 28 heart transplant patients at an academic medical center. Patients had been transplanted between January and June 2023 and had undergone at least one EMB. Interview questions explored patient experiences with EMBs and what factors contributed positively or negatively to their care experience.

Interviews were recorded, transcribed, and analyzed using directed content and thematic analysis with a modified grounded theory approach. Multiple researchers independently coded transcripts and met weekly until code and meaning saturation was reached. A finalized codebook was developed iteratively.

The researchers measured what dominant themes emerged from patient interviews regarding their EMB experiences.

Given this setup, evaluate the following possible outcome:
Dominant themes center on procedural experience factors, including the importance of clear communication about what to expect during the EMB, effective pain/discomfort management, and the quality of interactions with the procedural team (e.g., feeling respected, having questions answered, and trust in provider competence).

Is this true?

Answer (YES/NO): NO